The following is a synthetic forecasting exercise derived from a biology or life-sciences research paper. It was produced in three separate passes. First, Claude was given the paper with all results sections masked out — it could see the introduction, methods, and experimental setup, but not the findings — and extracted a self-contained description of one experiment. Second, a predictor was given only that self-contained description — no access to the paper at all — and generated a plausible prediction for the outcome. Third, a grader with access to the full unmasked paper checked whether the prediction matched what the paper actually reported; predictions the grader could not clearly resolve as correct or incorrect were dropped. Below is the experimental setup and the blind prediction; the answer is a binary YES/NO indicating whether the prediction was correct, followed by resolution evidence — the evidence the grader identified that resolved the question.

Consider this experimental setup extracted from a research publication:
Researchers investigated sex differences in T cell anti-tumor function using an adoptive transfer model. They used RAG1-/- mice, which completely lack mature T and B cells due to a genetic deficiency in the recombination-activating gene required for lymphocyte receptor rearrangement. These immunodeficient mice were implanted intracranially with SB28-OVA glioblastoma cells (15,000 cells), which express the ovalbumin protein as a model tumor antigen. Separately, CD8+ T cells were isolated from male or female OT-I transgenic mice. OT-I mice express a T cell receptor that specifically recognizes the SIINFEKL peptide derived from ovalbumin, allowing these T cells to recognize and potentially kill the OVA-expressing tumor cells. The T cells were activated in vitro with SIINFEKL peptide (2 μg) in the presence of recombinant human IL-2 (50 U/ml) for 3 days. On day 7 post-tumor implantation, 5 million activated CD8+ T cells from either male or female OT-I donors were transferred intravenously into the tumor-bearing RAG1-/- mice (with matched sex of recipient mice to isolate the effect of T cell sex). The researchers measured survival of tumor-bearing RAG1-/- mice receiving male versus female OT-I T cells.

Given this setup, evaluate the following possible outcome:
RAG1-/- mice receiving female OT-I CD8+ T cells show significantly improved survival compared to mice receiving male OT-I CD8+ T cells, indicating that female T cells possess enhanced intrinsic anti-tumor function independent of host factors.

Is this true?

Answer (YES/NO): YES